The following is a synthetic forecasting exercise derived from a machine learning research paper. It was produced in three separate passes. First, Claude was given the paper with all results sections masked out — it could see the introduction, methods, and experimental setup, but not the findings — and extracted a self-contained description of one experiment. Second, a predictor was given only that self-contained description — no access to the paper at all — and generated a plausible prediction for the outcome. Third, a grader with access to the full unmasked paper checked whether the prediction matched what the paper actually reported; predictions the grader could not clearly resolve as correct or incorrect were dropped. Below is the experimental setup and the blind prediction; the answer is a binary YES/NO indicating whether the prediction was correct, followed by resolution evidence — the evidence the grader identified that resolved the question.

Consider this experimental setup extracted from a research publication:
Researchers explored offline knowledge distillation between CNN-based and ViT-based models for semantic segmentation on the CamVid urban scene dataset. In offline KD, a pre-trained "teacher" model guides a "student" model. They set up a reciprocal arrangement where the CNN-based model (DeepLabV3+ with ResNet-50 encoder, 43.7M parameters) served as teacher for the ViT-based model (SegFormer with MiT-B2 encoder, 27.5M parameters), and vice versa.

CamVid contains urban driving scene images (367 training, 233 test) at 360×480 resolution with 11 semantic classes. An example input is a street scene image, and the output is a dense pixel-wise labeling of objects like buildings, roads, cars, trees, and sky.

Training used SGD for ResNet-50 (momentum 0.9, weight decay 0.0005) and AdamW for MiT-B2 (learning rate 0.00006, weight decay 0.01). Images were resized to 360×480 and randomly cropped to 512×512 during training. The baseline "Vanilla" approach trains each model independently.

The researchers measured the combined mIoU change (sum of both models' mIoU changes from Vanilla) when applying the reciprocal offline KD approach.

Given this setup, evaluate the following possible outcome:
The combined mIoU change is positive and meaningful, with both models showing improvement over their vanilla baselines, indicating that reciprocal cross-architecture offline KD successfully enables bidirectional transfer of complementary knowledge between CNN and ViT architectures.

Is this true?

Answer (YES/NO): NO